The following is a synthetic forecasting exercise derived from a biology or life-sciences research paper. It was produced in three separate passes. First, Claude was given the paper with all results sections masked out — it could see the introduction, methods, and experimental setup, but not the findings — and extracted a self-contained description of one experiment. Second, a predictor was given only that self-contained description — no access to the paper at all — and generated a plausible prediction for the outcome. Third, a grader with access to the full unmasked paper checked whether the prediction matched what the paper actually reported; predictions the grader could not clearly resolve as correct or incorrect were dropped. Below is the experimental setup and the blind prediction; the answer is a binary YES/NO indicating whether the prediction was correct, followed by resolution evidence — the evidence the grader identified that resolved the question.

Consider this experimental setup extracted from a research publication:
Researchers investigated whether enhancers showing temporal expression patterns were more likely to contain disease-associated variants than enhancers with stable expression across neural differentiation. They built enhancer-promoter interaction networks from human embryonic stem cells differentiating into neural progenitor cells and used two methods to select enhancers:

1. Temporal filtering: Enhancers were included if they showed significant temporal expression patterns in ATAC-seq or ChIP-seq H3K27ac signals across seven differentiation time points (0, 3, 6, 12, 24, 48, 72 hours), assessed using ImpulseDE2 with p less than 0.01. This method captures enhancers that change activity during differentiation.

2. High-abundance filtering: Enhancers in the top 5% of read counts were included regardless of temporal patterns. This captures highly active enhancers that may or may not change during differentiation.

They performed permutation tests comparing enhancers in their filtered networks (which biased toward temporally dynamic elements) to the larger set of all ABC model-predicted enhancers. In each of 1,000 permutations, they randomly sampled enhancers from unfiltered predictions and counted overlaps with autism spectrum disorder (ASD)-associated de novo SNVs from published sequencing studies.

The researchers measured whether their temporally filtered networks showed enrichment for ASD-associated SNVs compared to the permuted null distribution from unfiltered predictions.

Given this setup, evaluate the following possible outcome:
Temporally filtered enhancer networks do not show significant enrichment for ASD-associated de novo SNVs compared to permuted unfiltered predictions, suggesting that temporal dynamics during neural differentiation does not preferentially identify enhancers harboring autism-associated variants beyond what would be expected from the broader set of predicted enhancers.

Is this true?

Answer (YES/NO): NO